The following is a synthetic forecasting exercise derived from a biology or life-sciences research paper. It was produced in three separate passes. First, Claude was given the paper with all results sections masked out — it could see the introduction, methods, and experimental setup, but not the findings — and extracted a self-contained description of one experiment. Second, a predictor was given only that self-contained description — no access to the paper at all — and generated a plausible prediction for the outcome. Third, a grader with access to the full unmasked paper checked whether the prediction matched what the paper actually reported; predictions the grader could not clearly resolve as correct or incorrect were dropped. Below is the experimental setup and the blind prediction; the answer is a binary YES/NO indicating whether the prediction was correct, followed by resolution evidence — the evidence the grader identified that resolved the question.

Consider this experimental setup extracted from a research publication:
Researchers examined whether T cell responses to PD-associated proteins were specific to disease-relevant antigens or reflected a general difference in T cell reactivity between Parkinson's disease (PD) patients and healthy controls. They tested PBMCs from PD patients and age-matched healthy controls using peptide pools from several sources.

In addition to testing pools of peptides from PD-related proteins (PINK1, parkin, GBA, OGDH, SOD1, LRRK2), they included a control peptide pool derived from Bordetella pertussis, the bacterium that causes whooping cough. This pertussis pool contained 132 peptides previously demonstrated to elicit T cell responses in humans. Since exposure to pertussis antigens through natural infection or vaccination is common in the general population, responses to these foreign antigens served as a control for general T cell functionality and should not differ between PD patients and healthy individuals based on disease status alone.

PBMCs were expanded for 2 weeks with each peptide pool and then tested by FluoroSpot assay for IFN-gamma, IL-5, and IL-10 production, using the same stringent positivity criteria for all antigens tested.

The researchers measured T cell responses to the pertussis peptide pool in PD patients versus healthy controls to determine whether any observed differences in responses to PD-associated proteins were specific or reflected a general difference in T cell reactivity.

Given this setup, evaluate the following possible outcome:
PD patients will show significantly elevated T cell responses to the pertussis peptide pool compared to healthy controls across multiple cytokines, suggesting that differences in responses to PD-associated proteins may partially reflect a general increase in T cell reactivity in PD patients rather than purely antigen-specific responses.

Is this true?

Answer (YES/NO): NO